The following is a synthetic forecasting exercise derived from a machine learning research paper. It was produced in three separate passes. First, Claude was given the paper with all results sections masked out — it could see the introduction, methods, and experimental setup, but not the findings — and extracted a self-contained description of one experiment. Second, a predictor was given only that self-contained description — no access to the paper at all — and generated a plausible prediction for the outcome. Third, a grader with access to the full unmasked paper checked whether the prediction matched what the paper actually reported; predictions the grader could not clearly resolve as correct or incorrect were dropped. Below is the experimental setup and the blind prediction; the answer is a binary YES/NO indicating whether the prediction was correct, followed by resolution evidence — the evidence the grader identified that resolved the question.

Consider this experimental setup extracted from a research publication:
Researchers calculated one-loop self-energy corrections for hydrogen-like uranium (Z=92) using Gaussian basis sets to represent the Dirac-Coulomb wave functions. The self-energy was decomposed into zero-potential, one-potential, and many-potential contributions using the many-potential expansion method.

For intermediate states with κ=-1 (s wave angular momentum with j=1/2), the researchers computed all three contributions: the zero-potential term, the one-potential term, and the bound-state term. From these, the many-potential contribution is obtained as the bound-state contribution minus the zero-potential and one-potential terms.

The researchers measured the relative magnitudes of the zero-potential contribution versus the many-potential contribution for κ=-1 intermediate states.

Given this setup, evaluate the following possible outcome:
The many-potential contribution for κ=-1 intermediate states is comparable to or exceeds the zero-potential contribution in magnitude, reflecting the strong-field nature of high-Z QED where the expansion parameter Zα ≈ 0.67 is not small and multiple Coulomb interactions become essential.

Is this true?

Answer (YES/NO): NO